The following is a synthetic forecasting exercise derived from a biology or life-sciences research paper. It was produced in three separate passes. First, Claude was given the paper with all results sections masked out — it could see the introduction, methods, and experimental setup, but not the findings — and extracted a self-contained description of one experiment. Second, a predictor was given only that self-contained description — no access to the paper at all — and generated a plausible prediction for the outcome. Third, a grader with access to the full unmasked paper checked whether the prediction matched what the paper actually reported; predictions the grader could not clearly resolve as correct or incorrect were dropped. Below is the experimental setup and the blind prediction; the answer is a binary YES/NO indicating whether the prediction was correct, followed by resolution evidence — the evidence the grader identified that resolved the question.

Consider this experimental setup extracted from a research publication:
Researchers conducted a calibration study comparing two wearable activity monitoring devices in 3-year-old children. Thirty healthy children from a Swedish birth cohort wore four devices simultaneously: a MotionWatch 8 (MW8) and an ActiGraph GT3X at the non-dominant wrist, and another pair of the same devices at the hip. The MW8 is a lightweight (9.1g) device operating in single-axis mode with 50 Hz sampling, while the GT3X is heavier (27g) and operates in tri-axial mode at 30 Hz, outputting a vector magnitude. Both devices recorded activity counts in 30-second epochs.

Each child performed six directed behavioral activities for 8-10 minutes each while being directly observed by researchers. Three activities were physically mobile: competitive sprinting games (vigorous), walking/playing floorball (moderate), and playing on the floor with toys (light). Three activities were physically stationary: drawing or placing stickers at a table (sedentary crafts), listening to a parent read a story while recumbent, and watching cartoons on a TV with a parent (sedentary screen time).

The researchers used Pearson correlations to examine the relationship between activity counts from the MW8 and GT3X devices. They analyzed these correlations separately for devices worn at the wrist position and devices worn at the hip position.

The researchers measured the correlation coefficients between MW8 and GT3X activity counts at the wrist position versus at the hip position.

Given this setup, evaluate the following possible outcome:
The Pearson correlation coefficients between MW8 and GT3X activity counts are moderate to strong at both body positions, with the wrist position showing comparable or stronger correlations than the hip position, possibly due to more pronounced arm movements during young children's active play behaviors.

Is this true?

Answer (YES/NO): YES